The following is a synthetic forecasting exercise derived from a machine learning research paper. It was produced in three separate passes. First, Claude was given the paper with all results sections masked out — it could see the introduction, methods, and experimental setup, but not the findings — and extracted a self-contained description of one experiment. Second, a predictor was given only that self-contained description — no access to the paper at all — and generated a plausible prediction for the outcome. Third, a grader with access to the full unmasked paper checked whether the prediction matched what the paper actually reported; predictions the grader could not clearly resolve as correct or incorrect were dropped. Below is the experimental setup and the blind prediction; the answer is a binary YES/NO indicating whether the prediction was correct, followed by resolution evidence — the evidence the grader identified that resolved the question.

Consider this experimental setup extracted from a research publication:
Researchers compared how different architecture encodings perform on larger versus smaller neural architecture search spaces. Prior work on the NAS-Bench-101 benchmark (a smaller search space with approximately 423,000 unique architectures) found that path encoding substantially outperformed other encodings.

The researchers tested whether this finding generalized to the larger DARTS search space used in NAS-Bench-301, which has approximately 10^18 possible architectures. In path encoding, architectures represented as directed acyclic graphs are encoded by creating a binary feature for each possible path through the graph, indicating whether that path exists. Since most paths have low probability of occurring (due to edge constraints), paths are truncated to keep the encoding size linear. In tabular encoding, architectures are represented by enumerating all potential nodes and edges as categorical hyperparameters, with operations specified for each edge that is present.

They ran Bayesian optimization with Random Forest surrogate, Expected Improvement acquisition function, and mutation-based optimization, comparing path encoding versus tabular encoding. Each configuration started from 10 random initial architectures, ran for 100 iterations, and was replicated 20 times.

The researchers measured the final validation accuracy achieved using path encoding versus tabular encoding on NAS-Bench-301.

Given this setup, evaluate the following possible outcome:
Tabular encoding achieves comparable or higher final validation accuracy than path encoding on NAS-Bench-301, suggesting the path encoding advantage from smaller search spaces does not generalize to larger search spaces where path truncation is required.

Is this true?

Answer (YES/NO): YES